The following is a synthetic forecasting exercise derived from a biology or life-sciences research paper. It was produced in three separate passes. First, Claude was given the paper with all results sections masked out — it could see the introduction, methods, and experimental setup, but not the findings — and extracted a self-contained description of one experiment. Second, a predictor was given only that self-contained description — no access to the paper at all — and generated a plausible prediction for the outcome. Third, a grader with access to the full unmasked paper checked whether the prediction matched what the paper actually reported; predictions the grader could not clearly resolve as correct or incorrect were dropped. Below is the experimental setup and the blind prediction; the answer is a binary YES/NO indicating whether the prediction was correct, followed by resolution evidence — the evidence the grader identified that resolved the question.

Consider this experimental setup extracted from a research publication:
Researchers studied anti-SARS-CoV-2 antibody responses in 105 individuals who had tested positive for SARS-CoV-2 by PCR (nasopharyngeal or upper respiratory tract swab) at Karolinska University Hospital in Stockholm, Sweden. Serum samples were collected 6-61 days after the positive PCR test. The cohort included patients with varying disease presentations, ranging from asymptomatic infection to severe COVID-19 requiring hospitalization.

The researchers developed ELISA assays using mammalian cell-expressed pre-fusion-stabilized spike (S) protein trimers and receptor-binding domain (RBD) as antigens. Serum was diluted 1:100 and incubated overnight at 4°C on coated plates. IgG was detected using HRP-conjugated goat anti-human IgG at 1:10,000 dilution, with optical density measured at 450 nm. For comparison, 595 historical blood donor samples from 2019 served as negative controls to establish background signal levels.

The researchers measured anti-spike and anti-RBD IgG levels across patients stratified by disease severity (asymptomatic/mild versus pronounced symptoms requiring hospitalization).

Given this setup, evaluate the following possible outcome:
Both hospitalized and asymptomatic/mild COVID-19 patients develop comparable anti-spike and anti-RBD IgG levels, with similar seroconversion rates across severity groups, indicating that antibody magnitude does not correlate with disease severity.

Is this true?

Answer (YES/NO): NO